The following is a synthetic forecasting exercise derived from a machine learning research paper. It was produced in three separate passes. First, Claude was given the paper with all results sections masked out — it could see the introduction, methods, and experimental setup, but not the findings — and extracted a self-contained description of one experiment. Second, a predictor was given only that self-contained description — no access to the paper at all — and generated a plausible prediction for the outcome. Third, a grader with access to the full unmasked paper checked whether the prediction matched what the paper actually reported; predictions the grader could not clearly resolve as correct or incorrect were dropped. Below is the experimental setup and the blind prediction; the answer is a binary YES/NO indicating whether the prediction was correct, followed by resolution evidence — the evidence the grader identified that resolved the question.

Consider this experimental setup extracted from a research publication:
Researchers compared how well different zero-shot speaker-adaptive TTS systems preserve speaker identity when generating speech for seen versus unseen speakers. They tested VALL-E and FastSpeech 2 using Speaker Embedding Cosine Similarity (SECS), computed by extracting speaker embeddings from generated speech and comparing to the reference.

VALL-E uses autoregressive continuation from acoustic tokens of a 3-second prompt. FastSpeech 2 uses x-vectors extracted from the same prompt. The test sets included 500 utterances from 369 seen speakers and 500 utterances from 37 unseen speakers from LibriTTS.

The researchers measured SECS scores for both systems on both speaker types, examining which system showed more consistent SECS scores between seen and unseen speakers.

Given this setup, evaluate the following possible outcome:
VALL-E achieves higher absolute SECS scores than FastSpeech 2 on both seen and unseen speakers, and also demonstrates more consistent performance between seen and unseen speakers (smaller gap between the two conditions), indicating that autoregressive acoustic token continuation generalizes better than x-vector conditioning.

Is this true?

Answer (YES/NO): NO